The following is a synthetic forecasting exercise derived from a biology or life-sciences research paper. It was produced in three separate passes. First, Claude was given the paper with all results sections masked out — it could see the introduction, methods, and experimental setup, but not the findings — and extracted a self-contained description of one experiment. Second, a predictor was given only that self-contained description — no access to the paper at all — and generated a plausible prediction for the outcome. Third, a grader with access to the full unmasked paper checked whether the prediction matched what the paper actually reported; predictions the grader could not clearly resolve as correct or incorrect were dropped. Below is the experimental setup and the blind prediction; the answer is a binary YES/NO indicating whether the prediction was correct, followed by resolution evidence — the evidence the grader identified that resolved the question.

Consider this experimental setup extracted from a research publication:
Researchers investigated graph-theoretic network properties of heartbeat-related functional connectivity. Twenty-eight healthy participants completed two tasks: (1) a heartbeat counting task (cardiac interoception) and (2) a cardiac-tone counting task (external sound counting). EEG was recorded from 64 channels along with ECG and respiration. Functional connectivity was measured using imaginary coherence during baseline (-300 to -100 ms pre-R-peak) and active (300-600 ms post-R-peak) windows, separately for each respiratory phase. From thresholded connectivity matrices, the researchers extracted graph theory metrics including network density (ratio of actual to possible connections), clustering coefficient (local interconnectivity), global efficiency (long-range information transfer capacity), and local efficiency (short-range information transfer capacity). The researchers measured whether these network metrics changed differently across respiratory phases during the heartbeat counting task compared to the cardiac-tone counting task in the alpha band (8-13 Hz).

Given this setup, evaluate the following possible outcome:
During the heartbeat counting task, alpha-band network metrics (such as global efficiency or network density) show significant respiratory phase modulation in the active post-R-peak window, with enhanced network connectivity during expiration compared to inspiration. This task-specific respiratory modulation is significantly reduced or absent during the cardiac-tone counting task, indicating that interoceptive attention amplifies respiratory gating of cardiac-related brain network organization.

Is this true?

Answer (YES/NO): YES